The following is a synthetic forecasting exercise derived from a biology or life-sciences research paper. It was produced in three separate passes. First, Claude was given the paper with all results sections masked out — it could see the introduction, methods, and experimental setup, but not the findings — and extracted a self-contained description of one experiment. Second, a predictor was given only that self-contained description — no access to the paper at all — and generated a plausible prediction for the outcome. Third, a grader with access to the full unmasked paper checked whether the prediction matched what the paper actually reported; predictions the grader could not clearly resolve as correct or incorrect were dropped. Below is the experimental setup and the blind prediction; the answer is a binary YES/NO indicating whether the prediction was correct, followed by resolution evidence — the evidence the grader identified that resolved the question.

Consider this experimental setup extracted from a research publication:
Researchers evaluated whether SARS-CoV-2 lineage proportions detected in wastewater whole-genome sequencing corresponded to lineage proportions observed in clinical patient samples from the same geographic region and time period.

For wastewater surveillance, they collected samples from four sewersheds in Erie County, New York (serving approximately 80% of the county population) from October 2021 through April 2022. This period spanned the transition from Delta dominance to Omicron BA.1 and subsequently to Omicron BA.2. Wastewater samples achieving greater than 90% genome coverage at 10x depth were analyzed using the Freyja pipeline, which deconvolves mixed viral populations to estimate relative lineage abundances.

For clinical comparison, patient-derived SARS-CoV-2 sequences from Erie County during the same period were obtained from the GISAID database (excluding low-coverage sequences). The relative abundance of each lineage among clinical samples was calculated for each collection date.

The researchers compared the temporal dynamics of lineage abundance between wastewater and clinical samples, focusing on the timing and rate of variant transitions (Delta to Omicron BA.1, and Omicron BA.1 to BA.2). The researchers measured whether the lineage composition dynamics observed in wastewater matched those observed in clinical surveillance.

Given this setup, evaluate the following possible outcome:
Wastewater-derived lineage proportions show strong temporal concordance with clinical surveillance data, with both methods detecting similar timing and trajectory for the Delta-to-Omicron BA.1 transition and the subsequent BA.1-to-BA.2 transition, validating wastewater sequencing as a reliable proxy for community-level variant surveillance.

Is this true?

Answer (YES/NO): YES